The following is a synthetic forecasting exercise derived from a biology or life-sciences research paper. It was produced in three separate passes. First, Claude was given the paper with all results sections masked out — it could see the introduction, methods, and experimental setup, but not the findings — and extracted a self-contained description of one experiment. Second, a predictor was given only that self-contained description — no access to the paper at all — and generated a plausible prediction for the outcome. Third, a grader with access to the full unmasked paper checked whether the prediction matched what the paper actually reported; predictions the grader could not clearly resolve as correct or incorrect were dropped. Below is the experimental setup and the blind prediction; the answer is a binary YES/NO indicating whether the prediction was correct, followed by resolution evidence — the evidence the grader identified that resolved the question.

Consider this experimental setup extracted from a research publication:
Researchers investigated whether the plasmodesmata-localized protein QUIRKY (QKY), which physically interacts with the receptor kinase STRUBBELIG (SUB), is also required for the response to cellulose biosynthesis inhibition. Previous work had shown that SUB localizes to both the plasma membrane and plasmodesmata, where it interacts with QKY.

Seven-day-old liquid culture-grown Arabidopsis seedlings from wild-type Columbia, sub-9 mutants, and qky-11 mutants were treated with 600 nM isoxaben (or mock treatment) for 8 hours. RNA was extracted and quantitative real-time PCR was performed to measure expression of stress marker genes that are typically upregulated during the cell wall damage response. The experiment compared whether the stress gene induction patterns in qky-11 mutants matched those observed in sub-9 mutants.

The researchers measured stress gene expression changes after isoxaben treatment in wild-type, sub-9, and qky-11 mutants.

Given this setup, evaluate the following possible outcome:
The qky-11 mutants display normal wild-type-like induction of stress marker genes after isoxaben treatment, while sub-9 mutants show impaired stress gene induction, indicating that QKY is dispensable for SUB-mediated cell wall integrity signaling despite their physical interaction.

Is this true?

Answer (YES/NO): NO